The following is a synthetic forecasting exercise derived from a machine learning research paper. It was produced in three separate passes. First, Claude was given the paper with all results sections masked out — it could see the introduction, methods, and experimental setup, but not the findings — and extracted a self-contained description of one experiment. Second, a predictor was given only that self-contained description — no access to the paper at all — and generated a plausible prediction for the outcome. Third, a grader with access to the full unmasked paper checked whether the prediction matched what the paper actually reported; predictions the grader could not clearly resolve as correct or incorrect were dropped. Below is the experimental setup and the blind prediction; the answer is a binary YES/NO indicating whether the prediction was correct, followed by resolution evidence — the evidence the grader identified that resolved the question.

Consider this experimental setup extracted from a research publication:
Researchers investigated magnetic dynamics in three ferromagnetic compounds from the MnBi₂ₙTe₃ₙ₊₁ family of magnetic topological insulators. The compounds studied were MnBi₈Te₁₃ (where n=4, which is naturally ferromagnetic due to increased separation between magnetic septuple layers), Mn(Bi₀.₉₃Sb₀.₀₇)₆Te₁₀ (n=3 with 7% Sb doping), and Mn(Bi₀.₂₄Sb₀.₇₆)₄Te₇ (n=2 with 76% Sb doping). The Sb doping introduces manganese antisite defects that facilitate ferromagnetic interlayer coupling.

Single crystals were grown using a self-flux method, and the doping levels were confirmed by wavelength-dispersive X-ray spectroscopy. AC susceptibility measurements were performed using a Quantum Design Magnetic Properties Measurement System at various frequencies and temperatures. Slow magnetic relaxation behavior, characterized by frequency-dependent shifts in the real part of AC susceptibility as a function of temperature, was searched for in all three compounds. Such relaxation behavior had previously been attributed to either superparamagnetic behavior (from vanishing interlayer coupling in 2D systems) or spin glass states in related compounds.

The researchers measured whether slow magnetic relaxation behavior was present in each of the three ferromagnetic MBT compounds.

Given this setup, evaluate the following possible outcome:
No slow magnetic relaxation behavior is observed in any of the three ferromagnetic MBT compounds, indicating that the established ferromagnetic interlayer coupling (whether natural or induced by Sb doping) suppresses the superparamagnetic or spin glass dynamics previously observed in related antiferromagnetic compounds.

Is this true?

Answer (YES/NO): NO